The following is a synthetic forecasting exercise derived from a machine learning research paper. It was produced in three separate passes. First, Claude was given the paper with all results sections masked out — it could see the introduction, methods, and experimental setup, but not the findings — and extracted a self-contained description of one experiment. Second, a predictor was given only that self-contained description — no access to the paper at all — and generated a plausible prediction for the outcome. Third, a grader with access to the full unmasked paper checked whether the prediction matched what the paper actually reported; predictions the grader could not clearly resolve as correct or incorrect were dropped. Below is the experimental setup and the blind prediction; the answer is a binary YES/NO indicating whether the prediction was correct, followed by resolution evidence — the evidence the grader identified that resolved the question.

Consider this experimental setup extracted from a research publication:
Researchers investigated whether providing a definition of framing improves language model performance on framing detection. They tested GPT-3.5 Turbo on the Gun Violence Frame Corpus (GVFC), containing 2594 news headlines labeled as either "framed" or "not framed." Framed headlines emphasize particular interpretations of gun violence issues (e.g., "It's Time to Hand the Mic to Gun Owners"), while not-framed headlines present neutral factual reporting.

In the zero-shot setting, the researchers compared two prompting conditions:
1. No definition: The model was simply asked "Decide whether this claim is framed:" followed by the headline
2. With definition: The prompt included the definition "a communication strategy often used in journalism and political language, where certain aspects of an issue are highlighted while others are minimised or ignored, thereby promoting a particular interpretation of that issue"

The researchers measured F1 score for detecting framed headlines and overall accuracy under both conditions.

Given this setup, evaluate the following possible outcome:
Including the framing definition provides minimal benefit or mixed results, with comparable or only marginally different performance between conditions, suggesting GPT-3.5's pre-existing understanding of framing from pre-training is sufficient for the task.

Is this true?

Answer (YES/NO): NO